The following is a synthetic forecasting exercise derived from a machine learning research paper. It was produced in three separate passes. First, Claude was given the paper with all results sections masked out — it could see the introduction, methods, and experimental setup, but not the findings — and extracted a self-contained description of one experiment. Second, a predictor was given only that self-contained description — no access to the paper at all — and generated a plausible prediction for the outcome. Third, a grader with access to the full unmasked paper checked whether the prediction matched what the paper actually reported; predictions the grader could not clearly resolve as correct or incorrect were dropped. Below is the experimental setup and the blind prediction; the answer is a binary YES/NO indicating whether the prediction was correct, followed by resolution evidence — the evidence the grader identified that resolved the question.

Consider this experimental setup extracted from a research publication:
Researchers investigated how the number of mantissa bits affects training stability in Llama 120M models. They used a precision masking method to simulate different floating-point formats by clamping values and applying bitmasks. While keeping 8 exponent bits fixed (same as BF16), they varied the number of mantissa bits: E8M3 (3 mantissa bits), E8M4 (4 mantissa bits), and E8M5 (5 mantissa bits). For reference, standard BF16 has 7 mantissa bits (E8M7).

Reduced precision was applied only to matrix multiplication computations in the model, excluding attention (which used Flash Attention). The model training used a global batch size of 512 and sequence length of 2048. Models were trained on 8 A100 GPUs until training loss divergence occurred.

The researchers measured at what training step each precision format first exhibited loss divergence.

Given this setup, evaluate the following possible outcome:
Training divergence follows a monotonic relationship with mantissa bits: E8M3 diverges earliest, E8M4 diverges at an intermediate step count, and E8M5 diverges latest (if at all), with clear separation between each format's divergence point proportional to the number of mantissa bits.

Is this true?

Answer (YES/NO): NO